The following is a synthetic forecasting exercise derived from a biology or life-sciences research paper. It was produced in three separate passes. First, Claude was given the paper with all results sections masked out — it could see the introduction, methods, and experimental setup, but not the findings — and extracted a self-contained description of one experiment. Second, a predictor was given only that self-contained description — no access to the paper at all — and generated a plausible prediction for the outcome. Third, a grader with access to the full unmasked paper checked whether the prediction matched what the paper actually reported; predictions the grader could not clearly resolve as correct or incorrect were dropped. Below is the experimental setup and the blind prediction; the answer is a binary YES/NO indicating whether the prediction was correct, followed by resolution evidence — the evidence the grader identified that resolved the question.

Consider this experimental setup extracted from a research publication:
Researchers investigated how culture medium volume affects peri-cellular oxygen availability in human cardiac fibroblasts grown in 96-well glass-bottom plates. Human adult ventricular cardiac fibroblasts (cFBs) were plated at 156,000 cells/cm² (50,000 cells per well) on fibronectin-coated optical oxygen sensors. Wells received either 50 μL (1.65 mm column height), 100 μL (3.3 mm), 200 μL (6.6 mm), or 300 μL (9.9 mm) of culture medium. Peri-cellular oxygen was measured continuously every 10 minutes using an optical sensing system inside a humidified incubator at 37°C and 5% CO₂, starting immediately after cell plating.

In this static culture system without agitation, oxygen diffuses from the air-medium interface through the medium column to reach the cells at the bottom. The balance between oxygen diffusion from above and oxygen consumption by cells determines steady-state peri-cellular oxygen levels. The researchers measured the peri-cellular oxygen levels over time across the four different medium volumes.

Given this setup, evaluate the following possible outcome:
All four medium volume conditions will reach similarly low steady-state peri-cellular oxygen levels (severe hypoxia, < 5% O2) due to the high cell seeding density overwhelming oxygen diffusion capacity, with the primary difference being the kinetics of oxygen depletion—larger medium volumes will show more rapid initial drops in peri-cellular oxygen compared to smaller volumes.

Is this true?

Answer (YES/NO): NO